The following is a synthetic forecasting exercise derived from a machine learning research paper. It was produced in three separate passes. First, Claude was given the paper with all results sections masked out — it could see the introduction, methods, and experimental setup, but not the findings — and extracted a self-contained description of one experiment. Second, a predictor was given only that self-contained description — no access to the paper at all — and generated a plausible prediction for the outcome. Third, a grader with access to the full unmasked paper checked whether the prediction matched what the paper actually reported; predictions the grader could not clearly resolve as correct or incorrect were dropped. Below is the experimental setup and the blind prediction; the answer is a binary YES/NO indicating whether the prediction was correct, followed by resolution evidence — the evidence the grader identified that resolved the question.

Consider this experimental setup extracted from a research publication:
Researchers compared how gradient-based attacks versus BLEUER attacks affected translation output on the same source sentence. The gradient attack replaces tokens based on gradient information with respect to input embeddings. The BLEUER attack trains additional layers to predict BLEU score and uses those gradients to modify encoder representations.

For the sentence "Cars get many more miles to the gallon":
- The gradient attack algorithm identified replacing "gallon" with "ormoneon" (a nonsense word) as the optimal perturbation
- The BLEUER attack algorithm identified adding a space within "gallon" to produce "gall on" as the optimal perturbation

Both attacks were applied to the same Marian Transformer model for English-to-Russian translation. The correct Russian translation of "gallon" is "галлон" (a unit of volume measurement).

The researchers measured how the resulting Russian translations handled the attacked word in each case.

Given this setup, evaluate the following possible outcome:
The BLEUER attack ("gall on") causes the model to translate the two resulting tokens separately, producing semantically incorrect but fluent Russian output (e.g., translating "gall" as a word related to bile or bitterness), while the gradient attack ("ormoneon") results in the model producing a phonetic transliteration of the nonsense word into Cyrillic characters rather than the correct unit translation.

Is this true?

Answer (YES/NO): NO